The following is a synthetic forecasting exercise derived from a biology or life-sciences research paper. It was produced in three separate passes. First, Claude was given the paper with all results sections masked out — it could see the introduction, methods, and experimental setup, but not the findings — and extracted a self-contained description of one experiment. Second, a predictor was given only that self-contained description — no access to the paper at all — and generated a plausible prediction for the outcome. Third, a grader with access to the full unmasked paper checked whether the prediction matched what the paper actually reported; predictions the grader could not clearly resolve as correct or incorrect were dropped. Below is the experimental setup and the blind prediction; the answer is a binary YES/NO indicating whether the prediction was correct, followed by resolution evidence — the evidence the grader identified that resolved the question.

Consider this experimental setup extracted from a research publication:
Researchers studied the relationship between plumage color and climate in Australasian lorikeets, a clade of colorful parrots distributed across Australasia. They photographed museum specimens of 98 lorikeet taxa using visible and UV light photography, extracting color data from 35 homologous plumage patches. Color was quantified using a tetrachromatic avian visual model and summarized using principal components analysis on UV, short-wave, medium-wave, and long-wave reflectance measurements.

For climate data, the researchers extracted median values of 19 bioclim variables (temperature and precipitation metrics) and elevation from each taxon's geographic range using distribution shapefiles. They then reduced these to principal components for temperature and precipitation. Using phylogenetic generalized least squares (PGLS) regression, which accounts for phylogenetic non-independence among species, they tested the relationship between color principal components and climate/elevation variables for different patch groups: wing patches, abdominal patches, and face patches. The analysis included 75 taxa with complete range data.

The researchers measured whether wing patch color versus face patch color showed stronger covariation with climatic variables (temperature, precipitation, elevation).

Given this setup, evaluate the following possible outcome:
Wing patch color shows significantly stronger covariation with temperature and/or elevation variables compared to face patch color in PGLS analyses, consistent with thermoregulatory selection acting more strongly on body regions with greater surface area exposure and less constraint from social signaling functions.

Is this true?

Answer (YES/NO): YES